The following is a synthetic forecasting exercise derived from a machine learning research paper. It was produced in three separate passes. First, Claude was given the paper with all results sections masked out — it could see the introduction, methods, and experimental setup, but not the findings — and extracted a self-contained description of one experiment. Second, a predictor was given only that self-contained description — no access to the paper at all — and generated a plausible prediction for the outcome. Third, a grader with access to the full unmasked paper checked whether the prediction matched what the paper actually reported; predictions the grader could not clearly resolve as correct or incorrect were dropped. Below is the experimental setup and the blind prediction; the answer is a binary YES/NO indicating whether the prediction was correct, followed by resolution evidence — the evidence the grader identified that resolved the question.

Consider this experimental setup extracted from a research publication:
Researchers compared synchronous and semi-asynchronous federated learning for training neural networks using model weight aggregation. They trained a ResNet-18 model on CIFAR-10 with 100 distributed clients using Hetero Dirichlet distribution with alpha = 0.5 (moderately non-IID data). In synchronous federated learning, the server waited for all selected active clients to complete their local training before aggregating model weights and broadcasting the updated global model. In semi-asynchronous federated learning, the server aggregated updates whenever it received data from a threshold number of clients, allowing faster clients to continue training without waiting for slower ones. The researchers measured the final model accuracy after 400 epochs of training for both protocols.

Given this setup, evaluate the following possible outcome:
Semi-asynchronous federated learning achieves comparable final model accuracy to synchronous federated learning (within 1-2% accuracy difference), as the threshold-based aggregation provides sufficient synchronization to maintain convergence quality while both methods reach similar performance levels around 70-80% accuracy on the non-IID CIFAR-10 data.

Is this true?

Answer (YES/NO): NO